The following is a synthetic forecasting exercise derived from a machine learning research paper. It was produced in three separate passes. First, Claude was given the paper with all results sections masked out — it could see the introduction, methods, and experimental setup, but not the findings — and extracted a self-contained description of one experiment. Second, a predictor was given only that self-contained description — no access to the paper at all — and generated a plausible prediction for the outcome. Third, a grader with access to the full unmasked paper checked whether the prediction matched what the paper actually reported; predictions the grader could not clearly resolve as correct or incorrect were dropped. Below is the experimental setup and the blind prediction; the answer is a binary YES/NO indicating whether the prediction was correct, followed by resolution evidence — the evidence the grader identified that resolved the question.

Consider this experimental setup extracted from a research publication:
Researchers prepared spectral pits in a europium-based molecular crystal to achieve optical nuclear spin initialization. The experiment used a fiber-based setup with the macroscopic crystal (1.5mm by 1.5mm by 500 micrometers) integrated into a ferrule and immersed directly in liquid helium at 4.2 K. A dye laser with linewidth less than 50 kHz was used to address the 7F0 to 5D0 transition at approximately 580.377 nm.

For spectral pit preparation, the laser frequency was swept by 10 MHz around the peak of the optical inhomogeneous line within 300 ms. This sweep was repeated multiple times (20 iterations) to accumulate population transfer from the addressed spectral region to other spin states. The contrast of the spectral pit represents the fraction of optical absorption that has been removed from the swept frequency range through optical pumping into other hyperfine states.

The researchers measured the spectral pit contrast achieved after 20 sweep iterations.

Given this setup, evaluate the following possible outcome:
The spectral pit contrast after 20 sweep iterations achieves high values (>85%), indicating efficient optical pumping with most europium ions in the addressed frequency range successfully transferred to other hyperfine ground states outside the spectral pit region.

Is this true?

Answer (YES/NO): NO